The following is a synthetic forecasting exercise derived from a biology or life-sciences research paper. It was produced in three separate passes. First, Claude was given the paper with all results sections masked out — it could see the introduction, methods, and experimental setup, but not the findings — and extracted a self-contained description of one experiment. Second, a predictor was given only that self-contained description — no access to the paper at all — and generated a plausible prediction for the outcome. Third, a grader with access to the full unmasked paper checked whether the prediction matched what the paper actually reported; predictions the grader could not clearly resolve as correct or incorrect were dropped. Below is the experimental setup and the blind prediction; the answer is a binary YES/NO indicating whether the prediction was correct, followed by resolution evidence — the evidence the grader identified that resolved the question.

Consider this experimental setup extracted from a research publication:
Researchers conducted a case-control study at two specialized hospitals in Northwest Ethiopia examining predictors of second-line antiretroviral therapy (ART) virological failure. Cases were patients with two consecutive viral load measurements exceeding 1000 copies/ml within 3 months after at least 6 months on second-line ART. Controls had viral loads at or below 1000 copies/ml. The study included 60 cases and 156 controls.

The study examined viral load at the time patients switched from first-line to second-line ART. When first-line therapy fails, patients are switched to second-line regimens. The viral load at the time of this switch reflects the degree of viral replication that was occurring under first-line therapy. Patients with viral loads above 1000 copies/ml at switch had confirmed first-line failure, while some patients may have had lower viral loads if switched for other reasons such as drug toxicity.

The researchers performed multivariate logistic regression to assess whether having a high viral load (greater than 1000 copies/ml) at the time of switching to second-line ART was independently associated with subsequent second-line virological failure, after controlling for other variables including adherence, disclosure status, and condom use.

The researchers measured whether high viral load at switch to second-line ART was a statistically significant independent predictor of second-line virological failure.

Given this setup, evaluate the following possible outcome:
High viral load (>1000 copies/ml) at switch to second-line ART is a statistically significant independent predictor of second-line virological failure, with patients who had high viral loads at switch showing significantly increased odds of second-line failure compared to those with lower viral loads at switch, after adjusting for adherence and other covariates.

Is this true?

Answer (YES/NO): YES